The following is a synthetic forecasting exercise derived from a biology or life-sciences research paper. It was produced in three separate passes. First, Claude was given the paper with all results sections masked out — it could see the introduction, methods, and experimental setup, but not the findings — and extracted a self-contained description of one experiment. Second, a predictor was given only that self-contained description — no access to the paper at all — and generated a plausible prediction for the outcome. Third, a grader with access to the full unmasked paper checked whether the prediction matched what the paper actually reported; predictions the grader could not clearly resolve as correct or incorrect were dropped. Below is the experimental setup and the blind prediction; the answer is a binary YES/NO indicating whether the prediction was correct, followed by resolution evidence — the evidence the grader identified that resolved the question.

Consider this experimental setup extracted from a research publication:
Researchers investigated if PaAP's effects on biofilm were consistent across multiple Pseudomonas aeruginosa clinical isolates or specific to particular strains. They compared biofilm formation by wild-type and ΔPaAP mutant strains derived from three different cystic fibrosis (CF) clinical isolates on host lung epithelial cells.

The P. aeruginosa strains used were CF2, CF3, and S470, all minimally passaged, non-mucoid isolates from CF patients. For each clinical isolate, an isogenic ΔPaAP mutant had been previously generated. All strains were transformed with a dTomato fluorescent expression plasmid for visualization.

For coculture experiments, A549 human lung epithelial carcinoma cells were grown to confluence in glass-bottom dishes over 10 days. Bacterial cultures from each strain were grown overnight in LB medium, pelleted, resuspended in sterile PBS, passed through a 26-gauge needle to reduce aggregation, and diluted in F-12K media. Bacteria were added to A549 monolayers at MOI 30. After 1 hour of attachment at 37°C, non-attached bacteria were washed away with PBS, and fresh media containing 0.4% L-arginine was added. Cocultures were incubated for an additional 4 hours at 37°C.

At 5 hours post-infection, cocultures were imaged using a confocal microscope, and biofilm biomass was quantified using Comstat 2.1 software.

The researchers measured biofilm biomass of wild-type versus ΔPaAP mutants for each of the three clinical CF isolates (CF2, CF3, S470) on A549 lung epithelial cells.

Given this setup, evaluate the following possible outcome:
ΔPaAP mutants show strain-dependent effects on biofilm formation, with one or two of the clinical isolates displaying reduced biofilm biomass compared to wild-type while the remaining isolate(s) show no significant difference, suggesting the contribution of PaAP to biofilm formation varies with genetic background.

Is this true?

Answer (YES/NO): NO